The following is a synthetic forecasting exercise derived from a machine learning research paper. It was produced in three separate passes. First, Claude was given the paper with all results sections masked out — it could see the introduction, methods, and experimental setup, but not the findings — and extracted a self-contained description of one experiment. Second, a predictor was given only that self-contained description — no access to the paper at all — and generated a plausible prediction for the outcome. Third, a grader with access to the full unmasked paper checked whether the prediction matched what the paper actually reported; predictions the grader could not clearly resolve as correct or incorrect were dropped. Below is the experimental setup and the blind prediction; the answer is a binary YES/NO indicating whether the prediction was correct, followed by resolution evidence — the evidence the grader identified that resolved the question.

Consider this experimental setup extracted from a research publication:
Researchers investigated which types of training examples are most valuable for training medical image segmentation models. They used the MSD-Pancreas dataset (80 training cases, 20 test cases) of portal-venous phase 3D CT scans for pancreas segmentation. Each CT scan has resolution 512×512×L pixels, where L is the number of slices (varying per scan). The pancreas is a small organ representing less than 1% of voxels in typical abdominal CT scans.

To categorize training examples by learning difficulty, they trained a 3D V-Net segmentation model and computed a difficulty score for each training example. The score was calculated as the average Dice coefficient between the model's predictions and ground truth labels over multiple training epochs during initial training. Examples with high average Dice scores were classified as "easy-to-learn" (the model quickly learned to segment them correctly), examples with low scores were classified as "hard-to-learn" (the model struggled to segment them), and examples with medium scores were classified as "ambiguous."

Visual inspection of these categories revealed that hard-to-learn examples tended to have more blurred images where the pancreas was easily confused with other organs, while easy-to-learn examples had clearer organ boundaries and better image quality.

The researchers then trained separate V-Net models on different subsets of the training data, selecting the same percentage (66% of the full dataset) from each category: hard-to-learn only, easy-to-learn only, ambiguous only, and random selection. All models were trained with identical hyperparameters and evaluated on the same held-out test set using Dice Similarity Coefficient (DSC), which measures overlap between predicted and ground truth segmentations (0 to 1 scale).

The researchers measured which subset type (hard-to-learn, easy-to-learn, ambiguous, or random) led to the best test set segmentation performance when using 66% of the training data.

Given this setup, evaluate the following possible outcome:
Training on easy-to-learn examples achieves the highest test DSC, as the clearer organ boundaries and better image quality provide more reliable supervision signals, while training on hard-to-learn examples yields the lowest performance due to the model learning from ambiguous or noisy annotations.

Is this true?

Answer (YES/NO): NO